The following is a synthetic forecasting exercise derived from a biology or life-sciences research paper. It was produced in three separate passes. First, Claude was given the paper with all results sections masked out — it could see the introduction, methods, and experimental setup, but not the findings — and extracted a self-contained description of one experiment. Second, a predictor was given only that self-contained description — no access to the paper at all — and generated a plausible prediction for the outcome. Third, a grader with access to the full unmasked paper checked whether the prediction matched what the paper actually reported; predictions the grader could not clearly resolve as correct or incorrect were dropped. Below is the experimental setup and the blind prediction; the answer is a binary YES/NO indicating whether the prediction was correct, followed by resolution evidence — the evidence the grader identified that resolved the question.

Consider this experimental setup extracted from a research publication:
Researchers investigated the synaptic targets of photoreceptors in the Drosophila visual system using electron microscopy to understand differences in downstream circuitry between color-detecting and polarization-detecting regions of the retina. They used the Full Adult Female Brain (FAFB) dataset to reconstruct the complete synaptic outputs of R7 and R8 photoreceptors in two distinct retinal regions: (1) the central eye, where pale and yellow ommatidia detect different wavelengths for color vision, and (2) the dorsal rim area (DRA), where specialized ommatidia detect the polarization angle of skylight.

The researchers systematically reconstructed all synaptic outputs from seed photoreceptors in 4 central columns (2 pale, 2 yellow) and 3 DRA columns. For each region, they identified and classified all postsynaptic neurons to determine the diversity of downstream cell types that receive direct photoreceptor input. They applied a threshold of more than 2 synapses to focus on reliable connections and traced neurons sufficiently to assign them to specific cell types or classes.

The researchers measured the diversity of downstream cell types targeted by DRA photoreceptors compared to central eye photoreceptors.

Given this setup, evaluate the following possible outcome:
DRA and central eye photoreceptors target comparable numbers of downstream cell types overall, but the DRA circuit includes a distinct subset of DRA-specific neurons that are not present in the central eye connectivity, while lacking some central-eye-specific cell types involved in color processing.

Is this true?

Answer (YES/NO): NO